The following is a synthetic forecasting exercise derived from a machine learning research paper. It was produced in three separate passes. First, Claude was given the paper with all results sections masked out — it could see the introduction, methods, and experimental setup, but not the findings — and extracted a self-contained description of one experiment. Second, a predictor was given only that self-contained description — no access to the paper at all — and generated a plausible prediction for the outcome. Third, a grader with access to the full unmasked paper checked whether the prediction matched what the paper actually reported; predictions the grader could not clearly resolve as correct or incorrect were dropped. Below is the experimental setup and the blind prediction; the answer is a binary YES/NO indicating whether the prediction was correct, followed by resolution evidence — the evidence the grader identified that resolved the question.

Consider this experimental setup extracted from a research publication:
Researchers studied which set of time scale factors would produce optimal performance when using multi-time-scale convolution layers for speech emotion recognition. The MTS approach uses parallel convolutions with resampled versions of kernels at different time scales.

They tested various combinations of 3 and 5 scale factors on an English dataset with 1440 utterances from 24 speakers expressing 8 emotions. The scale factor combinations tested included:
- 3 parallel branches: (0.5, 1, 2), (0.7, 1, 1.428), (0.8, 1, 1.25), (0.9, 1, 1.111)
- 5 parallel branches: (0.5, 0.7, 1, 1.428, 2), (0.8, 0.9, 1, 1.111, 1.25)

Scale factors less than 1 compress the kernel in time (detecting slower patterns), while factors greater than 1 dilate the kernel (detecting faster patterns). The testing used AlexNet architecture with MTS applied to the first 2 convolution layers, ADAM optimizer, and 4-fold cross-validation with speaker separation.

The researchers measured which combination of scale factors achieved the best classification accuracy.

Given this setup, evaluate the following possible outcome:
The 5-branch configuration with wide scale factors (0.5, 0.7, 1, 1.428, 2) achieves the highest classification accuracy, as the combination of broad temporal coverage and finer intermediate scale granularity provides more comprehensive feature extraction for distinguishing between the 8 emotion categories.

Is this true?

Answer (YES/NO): NO